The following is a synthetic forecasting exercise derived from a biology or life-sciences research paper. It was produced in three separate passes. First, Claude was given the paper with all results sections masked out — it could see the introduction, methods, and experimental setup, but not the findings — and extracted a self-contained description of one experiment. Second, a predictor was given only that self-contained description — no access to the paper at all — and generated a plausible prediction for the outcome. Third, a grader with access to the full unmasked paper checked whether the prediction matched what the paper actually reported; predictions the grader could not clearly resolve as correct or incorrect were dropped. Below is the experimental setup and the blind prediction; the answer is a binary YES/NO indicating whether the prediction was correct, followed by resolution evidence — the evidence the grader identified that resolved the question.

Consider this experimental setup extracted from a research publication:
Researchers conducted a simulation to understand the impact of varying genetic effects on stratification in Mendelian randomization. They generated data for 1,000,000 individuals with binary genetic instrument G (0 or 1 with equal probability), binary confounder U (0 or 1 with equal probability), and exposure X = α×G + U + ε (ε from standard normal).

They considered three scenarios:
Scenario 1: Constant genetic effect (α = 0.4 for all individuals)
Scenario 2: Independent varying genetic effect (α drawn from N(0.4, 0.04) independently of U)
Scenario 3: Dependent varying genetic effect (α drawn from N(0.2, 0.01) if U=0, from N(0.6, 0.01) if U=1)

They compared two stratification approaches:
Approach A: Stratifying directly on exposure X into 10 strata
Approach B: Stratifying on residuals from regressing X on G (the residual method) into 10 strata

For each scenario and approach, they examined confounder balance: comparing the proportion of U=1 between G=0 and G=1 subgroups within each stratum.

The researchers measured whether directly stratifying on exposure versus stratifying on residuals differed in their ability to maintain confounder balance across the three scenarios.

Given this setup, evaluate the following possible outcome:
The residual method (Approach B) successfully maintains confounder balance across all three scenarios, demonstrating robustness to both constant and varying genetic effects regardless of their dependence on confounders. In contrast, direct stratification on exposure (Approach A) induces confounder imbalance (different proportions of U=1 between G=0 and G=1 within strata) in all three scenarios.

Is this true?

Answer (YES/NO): NO